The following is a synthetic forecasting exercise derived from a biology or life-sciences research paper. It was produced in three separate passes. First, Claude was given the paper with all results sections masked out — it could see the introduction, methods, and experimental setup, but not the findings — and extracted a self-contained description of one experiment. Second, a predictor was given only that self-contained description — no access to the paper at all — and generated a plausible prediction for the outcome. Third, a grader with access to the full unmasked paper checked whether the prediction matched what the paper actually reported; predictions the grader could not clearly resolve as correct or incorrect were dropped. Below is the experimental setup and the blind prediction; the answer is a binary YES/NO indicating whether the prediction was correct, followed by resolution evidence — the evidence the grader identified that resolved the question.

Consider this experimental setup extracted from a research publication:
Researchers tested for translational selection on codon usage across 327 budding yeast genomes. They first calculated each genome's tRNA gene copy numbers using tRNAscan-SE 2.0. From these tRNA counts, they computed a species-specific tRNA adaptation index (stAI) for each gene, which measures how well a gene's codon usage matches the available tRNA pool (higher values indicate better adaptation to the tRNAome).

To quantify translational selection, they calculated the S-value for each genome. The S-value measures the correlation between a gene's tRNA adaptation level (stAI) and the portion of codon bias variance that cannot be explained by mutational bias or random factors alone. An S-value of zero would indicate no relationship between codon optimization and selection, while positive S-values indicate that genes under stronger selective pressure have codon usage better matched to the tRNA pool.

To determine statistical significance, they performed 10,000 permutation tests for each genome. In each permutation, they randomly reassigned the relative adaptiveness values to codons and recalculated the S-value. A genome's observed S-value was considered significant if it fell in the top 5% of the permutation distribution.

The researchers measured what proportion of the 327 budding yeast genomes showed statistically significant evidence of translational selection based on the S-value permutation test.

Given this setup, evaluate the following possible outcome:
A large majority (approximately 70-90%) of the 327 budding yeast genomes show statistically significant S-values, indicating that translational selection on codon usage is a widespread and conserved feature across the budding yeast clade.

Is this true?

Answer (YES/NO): YES